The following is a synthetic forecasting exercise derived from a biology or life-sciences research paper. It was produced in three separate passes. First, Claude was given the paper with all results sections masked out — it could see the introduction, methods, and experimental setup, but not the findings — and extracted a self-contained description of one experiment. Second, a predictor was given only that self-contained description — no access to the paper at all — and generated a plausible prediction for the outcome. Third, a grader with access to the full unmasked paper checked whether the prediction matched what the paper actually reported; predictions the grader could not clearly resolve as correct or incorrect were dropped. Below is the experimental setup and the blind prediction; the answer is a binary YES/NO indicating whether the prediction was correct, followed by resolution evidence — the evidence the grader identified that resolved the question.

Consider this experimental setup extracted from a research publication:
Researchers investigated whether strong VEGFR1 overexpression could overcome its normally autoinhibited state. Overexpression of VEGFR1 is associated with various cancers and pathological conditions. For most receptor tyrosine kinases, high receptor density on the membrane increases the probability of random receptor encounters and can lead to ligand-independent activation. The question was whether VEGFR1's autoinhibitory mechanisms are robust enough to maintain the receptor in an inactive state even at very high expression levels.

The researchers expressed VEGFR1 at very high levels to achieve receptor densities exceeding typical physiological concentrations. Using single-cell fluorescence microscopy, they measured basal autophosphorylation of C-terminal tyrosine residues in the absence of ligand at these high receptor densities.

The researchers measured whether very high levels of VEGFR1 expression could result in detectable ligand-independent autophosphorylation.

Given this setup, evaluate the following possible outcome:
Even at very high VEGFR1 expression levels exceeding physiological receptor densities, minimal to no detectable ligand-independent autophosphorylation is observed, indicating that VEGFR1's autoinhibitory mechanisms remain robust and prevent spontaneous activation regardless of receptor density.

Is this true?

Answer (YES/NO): YES